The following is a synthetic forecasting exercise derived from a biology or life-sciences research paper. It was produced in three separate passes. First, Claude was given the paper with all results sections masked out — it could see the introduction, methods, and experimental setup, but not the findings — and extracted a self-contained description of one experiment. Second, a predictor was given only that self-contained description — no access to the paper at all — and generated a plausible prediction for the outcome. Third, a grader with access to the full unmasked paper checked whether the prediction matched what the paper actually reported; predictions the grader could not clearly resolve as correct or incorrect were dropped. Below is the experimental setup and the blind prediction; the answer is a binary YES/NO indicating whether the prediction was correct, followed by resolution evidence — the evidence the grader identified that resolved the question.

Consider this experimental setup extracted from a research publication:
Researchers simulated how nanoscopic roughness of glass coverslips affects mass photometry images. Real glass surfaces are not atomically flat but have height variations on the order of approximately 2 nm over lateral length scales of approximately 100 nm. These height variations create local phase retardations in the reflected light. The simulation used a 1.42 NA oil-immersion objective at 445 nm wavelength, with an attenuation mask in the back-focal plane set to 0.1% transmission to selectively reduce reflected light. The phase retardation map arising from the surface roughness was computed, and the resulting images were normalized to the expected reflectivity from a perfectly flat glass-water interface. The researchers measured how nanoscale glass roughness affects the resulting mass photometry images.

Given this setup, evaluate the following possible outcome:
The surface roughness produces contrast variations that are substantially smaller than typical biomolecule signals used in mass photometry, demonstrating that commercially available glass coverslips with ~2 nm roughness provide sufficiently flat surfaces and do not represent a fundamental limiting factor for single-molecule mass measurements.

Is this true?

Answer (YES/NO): NO